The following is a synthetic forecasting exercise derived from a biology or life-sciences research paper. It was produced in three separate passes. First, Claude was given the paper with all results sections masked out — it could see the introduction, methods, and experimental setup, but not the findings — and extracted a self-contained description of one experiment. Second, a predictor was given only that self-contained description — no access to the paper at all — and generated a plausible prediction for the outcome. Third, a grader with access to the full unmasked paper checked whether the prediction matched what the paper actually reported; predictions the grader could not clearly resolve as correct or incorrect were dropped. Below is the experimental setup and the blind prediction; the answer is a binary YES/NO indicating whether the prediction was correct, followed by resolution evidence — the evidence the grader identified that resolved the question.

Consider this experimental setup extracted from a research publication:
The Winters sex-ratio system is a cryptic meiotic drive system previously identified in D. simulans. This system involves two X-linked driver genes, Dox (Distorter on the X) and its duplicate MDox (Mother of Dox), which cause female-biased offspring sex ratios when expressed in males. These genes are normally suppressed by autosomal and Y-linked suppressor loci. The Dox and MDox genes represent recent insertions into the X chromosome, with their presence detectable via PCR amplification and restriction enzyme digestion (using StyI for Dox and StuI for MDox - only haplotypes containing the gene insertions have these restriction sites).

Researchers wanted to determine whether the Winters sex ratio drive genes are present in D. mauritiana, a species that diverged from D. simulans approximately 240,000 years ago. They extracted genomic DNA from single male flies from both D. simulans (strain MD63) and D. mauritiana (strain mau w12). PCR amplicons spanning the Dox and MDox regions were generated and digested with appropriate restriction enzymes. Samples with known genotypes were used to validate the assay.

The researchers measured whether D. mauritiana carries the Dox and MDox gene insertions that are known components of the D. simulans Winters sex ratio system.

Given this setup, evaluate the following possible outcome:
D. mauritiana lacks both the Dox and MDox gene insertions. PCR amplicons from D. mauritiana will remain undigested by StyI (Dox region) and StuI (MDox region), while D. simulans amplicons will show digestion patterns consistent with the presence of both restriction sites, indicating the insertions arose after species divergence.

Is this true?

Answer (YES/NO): NO